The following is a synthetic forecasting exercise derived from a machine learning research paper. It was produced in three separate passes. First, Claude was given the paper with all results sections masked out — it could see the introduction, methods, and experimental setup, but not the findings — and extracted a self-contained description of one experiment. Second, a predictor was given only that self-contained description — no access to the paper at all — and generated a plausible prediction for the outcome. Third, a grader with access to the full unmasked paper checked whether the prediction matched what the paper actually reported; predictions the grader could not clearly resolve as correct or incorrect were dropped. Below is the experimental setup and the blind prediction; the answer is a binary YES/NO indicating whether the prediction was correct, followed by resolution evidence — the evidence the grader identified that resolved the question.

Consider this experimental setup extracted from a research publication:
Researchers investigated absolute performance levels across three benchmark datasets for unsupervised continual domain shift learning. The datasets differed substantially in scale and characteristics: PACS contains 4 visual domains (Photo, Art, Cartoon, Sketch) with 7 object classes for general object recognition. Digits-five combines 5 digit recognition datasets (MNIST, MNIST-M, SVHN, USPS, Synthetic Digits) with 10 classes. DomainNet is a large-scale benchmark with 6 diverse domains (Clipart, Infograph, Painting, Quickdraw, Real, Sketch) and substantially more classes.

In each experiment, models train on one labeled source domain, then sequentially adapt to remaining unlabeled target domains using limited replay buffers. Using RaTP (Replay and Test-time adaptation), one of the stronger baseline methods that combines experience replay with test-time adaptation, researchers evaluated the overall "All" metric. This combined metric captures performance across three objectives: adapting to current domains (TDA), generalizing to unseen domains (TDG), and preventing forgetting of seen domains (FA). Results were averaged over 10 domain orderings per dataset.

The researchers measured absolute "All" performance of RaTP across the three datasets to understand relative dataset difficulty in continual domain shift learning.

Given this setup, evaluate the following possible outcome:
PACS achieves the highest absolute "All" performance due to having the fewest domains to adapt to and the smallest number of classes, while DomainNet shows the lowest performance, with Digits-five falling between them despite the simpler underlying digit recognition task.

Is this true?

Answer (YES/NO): NO